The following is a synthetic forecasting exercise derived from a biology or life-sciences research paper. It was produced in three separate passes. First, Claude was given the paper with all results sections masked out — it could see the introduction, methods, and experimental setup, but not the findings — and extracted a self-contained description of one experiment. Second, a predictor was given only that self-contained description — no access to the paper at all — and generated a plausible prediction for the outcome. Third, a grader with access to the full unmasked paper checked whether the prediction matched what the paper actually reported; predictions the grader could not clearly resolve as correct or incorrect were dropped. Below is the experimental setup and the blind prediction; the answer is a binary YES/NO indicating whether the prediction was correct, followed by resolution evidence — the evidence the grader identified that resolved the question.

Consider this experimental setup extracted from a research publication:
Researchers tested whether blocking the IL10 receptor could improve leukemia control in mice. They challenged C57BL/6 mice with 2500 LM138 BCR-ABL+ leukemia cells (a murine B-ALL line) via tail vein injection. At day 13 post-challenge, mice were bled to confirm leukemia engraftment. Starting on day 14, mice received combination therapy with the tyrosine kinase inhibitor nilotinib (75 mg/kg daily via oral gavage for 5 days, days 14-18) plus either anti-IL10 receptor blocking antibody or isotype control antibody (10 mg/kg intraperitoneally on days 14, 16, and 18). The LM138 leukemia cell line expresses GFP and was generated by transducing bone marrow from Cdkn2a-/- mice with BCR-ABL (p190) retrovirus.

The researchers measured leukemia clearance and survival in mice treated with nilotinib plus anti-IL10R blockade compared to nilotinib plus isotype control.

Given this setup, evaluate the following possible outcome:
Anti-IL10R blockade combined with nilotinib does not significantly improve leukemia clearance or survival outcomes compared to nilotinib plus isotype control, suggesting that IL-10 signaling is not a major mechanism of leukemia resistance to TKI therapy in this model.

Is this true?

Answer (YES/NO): YES